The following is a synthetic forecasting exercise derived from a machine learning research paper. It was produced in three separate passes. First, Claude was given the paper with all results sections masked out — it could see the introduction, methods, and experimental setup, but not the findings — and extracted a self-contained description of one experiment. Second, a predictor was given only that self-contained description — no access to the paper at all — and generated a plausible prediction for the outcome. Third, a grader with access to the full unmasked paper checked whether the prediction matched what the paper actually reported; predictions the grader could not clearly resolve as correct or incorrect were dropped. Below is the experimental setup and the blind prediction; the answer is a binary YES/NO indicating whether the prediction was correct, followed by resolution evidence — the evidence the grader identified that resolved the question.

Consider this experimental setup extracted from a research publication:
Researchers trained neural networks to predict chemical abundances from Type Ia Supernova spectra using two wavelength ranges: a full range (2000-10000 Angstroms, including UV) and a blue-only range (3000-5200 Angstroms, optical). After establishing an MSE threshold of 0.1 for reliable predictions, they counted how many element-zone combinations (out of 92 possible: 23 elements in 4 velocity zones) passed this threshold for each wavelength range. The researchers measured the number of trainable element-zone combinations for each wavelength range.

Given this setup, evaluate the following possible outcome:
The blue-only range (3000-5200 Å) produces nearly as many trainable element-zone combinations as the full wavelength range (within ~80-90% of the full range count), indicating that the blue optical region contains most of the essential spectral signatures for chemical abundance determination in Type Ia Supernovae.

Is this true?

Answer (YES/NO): YES